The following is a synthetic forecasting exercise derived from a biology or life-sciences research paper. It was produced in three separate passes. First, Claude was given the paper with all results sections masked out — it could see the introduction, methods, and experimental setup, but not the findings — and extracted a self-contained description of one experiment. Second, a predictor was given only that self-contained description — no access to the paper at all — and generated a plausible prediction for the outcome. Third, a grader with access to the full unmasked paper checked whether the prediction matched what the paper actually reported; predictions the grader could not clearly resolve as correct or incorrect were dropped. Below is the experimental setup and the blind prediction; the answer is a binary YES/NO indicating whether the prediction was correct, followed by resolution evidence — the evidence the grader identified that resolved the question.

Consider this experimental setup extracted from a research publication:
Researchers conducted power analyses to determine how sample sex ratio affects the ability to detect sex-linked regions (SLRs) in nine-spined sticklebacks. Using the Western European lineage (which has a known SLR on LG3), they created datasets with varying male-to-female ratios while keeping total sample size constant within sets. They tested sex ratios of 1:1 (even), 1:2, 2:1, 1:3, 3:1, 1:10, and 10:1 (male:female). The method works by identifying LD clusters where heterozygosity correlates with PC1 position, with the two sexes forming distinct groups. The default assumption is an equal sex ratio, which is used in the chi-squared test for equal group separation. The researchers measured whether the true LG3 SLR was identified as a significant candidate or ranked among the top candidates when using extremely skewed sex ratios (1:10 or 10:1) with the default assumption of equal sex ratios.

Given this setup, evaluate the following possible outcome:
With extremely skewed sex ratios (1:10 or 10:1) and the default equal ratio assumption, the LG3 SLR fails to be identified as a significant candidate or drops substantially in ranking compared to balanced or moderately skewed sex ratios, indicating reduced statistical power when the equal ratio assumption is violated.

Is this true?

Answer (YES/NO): YES